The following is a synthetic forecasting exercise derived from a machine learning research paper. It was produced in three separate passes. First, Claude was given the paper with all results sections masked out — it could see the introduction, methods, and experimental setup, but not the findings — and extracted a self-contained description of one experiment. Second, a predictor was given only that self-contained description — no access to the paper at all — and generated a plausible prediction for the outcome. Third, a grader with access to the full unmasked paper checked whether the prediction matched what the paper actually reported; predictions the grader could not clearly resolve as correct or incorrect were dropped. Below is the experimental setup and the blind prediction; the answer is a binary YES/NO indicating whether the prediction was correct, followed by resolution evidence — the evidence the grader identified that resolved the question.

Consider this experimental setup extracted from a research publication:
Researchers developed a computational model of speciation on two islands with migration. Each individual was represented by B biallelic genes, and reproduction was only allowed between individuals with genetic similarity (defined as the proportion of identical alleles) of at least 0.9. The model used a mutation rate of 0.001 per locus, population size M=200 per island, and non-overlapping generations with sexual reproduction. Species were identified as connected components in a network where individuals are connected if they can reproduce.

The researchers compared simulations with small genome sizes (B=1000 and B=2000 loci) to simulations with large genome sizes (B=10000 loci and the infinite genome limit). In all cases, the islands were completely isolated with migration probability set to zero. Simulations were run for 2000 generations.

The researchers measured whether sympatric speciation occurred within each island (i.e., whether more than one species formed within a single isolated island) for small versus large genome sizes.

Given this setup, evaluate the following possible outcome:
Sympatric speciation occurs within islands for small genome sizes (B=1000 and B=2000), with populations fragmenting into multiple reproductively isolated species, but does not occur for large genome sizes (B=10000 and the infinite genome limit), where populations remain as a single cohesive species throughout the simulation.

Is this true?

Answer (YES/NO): NO